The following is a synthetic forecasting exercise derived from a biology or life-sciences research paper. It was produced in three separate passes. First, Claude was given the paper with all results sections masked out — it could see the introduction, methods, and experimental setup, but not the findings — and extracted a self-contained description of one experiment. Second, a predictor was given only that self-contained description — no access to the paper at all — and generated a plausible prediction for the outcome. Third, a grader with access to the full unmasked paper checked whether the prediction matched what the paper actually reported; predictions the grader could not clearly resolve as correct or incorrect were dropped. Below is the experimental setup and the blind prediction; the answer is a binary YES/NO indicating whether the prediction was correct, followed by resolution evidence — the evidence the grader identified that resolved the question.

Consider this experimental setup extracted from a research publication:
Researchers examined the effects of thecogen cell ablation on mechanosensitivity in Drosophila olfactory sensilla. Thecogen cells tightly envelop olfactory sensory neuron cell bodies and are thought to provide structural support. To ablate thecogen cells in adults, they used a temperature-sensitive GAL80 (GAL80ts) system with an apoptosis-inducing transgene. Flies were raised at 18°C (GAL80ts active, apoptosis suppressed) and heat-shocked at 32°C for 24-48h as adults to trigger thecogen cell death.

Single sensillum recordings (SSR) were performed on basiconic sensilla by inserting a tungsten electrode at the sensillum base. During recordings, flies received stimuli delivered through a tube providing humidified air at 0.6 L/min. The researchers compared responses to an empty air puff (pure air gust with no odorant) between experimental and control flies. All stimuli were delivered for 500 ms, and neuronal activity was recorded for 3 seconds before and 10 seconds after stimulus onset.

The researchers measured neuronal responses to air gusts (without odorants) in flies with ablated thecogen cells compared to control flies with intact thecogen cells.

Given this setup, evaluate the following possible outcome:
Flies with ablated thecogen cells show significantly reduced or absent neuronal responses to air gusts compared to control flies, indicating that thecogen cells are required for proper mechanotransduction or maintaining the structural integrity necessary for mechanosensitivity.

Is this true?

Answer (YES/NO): NO